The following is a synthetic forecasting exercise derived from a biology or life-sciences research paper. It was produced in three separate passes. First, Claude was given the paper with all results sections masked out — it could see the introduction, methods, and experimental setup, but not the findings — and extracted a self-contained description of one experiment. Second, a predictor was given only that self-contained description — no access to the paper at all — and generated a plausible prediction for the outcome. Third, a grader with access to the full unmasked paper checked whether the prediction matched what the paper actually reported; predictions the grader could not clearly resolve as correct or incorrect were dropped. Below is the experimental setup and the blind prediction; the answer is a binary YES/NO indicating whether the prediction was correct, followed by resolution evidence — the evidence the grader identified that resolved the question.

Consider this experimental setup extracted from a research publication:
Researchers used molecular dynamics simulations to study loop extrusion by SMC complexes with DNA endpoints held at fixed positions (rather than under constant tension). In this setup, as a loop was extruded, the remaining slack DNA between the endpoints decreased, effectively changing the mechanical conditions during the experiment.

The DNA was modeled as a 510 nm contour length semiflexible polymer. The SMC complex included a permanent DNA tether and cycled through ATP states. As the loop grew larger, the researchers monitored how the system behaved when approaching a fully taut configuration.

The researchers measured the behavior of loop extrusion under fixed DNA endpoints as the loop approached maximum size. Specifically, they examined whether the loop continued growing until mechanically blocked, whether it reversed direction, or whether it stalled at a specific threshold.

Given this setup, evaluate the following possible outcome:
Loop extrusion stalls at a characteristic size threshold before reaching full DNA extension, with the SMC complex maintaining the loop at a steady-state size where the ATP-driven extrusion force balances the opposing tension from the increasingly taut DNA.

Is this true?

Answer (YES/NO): YES